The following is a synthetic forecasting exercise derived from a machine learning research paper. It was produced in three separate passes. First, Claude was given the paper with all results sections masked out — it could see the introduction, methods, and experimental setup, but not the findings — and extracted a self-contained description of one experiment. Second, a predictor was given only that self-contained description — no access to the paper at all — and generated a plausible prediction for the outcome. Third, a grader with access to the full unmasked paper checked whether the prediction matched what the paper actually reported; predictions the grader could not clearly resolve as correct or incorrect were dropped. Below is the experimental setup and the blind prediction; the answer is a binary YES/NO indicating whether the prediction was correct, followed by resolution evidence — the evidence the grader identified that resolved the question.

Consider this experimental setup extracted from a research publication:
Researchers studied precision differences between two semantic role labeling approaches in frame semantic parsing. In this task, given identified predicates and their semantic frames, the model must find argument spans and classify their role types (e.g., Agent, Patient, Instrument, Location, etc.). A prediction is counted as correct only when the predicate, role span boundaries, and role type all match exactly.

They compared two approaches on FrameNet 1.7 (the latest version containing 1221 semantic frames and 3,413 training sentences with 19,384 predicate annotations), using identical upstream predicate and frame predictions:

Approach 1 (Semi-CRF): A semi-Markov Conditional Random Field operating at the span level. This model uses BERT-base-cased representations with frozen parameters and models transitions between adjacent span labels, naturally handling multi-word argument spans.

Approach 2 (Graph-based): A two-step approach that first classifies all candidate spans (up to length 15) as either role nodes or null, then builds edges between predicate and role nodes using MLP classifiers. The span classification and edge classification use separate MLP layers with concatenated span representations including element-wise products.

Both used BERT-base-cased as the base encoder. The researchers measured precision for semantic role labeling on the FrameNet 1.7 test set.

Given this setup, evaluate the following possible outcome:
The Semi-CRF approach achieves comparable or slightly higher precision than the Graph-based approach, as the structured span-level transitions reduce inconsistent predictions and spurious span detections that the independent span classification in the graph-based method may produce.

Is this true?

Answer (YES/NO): NO